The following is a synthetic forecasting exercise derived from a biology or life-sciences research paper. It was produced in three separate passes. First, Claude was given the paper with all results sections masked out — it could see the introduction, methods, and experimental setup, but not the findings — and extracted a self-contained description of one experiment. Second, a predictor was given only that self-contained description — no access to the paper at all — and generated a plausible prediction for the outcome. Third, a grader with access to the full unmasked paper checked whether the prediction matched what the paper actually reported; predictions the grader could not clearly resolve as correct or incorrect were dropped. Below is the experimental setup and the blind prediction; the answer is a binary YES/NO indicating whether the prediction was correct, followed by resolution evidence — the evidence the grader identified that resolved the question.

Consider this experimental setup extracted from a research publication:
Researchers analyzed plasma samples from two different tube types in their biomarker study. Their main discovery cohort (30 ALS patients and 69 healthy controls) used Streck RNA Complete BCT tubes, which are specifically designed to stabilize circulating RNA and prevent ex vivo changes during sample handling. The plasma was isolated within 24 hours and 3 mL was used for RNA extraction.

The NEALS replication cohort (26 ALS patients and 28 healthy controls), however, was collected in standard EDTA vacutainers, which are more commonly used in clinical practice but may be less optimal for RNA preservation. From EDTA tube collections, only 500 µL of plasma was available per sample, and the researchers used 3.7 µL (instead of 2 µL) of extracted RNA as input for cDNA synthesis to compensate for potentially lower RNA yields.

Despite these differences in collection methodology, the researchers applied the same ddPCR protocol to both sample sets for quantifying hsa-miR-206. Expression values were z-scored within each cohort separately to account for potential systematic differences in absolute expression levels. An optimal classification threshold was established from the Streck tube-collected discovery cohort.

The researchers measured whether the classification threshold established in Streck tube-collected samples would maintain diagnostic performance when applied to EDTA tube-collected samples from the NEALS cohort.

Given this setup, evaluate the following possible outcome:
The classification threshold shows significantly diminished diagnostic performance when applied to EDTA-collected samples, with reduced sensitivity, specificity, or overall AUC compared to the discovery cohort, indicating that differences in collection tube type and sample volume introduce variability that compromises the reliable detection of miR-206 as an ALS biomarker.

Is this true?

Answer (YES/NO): NO